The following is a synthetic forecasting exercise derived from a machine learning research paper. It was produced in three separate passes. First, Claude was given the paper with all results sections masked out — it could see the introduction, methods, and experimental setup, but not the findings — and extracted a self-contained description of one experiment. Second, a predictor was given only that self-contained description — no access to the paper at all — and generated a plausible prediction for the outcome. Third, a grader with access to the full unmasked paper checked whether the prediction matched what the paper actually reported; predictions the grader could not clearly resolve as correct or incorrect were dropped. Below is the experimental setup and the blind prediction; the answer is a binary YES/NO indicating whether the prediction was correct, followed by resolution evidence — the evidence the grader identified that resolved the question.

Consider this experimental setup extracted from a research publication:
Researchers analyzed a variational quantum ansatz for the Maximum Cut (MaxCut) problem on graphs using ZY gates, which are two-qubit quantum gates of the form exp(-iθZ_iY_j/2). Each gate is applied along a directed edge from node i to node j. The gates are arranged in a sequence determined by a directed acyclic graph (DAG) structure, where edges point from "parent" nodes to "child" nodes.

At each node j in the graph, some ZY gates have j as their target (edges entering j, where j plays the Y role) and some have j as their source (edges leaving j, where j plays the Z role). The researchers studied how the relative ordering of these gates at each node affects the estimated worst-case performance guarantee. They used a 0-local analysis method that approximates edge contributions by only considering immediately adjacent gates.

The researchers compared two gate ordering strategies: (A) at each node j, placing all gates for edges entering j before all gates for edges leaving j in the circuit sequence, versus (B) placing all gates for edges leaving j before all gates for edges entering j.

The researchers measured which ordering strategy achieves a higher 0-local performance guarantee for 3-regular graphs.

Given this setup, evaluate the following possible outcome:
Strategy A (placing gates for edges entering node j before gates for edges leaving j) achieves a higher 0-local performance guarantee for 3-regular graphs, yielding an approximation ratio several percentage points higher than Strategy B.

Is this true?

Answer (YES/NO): YES